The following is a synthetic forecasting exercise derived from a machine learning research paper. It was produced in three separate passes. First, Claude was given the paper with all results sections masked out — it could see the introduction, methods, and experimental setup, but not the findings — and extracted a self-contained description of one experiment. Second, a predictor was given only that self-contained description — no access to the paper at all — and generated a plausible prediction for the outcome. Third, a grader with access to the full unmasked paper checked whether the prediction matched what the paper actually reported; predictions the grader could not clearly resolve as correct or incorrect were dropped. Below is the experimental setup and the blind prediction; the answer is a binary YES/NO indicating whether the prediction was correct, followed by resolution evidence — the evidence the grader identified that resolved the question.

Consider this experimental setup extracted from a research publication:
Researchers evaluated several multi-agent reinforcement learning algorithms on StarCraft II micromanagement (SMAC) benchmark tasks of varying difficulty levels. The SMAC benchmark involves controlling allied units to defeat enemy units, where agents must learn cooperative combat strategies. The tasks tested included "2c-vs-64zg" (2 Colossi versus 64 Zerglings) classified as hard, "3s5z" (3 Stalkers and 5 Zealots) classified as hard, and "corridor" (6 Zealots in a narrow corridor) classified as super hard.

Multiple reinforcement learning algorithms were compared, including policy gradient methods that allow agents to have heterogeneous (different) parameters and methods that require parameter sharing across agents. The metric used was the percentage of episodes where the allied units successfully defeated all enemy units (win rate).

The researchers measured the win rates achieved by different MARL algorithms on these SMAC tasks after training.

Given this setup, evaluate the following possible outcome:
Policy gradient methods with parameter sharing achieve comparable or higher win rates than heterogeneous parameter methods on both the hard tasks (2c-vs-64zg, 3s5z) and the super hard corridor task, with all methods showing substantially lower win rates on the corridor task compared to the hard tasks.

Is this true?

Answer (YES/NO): NO